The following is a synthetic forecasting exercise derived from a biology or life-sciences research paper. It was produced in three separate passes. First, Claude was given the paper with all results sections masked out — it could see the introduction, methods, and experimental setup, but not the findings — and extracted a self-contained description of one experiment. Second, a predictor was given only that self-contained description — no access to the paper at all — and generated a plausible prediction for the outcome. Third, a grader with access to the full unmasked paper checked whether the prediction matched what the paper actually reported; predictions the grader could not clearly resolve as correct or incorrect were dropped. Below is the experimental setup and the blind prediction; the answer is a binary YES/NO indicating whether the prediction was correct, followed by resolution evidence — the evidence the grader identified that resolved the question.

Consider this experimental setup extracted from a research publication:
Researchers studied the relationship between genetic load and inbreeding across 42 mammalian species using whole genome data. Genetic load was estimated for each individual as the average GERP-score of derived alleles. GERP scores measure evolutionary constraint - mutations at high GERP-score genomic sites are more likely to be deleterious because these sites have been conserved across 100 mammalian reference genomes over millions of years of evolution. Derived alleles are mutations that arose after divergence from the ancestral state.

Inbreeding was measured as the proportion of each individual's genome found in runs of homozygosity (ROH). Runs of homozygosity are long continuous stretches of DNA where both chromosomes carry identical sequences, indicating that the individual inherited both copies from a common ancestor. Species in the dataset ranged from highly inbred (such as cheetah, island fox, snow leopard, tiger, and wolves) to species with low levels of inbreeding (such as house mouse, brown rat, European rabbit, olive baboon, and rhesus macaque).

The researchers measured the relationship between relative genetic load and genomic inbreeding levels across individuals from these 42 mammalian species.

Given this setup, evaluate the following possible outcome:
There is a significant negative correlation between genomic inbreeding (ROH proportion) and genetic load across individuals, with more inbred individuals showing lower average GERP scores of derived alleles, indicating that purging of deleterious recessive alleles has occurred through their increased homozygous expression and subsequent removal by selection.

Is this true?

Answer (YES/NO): NO